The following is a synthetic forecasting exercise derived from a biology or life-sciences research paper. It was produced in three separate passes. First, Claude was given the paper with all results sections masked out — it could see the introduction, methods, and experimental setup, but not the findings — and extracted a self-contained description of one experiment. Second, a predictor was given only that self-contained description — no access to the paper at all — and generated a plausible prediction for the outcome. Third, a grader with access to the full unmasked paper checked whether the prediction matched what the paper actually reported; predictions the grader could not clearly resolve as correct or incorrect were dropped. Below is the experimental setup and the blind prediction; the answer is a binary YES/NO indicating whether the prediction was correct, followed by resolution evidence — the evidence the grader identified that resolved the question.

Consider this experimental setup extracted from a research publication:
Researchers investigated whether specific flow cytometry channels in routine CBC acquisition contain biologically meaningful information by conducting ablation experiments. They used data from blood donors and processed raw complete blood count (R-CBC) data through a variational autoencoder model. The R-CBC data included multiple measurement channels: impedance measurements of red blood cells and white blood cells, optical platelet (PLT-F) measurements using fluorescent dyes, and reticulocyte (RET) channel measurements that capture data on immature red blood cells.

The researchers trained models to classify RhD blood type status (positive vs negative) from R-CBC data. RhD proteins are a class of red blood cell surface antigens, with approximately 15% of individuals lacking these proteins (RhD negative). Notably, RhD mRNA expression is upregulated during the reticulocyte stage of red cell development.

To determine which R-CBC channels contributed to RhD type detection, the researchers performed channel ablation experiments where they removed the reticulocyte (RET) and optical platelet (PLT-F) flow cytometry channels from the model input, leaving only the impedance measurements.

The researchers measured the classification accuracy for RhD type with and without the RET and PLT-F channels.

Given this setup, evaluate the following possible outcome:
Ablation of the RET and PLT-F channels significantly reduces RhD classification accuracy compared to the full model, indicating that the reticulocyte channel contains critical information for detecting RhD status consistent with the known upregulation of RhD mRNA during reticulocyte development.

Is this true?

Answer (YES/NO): YES